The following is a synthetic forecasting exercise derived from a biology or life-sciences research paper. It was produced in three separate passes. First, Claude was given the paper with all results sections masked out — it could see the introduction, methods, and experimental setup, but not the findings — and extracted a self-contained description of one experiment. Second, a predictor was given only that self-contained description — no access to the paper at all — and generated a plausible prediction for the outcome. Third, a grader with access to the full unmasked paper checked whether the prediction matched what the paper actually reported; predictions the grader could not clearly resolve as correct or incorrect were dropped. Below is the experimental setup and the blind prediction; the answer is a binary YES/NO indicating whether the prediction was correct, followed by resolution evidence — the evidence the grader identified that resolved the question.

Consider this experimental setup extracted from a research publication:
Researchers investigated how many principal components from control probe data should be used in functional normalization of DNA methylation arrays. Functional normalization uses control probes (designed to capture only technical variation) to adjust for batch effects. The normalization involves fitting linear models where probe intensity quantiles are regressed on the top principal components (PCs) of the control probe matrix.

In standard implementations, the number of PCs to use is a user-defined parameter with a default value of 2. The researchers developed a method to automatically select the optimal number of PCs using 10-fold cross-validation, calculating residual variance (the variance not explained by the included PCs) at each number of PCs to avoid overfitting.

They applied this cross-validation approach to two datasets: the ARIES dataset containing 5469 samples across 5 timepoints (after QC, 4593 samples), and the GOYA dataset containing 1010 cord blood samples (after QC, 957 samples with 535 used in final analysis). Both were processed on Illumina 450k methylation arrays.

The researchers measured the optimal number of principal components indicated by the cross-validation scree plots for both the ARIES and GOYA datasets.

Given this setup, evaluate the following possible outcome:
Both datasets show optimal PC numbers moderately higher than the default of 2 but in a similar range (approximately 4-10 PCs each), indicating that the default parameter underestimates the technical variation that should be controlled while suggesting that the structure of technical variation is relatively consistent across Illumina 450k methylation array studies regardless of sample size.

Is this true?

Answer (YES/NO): NO